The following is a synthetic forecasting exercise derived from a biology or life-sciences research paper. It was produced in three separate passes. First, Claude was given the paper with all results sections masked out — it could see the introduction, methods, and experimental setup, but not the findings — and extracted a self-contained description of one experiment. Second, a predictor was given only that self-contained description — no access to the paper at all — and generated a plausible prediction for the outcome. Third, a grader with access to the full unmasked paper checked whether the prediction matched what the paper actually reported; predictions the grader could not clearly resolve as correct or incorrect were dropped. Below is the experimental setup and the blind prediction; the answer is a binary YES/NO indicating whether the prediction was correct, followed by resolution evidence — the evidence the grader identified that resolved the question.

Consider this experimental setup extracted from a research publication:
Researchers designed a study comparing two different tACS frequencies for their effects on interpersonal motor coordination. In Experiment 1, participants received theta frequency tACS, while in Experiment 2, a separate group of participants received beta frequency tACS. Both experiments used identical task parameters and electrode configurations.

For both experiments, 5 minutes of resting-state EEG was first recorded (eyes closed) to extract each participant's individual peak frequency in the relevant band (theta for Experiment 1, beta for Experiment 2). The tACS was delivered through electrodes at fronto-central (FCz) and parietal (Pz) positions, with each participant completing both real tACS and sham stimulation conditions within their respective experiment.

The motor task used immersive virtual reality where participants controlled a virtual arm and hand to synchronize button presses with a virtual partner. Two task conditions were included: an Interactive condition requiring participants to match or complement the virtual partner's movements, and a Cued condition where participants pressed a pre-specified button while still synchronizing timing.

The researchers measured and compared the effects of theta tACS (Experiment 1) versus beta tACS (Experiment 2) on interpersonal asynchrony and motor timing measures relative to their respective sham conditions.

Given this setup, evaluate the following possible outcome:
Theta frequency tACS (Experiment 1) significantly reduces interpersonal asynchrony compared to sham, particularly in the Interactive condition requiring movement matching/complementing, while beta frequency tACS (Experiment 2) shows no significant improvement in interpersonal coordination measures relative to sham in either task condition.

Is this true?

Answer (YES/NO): NO